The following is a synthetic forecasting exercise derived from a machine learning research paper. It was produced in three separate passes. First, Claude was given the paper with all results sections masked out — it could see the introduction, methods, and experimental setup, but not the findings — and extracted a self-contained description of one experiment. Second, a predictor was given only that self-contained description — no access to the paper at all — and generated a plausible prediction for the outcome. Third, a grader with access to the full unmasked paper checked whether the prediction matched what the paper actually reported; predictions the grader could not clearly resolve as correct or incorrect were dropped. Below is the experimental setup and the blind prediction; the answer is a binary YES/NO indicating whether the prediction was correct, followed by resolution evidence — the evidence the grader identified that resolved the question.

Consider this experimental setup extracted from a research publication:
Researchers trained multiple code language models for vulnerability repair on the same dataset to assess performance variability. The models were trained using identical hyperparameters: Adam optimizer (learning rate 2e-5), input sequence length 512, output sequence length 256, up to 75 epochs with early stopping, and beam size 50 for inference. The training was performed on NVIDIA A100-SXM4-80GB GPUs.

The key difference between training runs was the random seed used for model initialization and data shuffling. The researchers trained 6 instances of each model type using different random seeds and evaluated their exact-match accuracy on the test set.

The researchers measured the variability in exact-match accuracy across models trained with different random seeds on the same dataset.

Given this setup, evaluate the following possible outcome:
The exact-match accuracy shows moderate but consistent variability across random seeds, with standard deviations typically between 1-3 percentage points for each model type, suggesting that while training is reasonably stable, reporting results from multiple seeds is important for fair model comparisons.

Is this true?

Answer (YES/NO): NO